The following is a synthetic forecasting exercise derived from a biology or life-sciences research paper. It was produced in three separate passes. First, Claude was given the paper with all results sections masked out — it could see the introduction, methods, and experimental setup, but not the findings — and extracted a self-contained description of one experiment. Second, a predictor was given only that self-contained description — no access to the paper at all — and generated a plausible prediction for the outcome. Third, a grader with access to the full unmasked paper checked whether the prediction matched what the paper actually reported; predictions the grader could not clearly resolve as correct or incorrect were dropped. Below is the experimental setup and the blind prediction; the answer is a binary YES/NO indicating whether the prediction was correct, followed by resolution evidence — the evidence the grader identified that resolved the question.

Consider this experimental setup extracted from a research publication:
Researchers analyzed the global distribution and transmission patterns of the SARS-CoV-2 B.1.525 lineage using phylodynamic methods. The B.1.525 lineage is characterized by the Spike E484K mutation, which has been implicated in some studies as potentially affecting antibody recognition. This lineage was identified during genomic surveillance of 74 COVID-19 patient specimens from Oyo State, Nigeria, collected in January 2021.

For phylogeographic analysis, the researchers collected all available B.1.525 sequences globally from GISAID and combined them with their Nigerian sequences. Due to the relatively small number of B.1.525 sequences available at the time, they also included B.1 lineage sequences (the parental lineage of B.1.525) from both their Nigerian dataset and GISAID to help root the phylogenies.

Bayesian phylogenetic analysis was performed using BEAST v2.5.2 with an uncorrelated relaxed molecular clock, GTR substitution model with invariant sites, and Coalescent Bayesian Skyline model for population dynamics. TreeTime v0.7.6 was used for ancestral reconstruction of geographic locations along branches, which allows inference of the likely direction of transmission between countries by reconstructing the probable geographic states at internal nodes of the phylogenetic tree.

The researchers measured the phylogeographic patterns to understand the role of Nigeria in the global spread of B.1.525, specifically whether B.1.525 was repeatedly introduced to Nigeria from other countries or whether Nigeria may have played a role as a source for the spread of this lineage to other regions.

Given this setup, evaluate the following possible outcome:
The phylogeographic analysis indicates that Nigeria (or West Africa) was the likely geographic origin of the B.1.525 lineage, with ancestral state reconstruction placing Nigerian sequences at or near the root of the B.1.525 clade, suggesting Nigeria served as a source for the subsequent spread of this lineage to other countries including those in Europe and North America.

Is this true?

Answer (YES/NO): NO